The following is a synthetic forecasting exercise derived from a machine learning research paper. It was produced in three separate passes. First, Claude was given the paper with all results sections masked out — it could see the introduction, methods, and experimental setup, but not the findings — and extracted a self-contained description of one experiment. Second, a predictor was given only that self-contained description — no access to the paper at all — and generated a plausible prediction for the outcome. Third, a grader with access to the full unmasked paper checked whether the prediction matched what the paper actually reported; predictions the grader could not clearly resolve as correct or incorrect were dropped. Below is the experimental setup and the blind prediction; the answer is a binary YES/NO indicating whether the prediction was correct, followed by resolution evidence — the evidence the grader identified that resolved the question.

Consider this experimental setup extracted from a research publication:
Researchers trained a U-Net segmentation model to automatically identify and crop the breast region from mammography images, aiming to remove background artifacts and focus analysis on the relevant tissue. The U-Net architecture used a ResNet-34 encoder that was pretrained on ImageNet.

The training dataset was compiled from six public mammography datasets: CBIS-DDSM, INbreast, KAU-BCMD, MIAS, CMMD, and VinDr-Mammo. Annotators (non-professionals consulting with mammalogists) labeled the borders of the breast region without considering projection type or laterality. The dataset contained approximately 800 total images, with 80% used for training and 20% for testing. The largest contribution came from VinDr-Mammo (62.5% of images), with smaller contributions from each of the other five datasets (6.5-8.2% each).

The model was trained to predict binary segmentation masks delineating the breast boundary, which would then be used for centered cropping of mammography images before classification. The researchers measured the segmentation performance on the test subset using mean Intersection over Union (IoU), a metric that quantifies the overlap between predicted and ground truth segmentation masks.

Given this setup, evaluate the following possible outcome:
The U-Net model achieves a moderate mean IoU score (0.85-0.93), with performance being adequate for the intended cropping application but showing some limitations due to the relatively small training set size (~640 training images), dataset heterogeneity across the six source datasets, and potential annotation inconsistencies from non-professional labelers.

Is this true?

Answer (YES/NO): NO